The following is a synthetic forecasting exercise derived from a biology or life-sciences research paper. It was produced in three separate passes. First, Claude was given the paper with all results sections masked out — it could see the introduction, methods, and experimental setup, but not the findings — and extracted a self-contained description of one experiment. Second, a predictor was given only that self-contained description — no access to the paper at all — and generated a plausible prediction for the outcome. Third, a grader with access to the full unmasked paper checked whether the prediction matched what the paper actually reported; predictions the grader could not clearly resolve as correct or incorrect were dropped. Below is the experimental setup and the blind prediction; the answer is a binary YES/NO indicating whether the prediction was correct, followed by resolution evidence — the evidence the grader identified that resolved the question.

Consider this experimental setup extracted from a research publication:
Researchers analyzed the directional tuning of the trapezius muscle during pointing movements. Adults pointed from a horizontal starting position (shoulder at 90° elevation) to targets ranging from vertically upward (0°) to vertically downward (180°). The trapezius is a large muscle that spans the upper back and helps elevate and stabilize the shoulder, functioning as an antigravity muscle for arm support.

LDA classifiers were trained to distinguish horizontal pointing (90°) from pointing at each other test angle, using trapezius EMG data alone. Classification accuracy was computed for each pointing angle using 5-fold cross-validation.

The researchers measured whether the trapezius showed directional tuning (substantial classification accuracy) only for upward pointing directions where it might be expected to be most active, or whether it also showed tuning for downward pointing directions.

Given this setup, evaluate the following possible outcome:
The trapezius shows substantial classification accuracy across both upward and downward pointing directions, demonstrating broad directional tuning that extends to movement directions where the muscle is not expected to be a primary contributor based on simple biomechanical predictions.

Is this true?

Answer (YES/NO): YES